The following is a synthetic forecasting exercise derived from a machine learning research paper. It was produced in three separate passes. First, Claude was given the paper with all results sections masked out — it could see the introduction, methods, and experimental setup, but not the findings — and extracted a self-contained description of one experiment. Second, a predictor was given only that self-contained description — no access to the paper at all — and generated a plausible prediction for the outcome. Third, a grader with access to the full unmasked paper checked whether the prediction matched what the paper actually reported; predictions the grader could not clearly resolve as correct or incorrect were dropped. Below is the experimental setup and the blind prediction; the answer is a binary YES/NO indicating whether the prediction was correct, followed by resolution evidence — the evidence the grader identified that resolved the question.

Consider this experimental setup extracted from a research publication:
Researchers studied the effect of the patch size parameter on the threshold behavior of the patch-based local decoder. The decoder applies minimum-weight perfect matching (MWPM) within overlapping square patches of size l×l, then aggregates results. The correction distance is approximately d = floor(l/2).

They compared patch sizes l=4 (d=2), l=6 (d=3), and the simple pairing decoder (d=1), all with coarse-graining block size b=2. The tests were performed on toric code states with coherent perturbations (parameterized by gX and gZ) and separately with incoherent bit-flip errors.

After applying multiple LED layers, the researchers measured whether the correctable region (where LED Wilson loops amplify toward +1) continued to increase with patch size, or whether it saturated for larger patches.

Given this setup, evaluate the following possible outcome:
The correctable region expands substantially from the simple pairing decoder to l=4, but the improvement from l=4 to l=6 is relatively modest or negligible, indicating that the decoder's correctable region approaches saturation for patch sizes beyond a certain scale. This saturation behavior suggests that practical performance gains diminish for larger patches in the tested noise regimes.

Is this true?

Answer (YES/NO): YES